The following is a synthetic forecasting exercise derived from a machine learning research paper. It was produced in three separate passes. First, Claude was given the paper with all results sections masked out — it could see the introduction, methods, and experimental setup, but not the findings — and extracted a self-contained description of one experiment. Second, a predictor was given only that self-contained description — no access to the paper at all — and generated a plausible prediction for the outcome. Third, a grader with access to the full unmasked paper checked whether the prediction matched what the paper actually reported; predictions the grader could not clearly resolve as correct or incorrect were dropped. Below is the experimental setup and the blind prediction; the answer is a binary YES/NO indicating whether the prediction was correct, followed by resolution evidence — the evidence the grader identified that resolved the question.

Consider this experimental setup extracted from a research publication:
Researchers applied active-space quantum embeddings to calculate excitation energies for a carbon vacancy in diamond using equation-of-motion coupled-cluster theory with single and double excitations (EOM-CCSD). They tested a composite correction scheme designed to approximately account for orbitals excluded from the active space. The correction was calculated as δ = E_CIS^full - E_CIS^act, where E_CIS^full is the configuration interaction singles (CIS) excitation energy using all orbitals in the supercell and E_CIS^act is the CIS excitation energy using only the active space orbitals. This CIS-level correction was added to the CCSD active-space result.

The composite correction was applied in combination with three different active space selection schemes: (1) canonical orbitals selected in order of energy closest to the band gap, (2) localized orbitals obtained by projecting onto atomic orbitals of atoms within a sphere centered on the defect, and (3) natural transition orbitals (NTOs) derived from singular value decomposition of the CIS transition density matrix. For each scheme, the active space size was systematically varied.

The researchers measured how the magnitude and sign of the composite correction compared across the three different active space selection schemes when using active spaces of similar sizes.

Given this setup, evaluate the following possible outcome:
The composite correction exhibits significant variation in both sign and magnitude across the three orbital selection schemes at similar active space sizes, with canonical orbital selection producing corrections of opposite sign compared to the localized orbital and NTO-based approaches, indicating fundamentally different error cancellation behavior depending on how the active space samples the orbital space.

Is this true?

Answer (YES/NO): NO